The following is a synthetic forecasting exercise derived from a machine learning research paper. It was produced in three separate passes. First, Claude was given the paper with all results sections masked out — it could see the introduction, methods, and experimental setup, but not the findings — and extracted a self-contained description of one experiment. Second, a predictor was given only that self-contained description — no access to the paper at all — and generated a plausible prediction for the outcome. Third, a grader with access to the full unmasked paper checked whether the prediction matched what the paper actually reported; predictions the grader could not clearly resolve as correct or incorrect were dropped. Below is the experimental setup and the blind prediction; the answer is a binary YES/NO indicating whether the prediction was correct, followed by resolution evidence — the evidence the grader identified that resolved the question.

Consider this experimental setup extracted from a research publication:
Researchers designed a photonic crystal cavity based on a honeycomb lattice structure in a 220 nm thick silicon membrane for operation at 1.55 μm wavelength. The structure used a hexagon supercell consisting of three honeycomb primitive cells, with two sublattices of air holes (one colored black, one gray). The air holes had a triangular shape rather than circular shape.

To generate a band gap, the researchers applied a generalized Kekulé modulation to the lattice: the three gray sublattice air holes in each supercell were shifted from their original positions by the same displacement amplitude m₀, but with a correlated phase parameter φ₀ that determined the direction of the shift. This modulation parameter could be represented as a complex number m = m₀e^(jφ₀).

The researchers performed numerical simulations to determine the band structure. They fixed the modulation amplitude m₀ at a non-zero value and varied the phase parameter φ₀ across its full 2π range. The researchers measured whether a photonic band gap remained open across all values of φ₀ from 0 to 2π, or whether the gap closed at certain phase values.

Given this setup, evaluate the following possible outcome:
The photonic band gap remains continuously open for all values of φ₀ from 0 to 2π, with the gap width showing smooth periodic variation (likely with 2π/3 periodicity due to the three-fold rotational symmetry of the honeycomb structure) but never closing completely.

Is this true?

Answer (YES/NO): NO